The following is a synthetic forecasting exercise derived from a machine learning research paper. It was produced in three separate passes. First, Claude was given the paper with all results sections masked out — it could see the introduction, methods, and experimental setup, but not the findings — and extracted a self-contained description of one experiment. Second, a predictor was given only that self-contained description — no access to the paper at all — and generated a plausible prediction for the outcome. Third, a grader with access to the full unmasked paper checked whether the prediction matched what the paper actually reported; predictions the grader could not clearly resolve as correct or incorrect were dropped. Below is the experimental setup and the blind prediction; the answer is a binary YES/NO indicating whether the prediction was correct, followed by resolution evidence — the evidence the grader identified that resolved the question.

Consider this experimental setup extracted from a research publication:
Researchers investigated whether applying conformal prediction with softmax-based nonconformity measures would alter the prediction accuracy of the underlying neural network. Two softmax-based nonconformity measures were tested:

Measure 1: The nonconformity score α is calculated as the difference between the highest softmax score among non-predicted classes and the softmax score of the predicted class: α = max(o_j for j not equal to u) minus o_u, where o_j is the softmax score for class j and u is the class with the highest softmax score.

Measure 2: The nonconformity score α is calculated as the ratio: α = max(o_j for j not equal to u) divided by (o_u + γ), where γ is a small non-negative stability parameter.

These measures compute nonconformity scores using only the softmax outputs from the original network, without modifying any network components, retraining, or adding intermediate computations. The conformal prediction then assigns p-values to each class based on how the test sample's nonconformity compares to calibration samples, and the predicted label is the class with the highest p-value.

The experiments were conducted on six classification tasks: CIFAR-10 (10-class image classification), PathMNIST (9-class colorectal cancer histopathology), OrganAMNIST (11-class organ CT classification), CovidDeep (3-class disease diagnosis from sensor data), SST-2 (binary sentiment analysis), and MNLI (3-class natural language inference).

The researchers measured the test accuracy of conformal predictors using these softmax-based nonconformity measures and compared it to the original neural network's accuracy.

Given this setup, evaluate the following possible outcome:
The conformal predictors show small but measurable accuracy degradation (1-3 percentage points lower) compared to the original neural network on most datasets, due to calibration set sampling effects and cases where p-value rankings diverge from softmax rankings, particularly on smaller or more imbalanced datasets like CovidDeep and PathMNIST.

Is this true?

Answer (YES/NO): NO